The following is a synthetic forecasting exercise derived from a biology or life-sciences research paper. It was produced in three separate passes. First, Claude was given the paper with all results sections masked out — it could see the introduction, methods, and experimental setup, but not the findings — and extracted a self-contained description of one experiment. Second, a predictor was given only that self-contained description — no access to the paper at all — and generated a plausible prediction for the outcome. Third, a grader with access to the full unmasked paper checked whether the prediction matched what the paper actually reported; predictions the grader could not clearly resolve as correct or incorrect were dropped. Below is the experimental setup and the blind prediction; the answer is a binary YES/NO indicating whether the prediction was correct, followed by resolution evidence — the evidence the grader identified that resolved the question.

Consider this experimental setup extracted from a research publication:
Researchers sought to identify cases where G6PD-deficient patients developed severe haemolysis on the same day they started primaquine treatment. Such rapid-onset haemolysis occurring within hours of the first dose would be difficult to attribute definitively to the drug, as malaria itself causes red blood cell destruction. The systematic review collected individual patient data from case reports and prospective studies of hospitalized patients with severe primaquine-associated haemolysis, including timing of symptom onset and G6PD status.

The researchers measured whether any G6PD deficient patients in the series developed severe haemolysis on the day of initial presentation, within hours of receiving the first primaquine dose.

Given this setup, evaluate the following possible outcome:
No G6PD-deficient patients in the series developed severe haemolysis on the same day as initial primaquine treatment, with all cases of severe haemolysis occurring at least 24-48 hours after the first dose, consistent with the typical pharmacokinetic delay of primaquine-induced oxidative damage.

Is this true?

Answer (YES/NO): NO